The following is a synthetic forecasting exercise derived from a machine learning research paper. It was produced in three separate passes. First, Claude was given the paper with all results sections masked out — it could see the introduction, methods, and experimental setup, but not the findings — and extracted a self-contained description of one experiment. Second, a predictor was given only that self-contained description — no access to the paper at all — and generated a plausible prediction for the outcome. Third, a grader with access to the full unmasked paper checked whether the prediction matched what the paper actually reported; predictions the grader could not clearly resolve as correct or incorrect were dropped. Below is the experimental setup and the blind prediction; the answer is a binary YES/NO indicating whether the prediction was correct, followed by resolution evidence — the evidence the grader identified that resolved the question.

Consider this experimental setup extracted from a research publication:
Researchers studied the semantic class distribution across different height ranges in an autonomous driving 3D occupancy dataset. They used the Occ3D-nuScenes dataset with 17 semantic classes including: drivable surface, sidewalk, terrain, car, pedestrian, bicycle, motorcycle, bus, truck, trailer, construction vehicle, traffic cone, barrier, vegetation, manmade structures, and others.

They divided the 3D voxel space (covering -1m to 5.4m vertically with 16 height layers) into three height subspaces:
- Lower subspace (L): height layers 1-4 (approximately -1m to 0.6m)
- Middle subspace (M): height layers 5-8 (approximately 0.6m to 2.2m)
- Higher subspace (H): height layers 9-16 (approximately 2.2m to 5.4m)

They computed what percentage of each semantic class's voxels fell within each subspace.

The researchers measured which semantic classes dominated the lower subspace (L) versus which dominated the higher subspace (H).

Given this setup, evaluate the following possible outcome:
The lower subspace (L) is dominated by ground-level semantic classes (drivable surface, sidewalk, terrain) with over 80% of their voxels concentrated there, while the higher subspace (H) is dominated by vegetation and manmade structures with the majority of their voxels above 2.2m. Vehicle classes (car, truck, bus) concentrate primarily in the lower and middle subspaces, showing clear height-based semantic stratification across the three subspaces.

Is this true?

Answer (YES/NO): NO